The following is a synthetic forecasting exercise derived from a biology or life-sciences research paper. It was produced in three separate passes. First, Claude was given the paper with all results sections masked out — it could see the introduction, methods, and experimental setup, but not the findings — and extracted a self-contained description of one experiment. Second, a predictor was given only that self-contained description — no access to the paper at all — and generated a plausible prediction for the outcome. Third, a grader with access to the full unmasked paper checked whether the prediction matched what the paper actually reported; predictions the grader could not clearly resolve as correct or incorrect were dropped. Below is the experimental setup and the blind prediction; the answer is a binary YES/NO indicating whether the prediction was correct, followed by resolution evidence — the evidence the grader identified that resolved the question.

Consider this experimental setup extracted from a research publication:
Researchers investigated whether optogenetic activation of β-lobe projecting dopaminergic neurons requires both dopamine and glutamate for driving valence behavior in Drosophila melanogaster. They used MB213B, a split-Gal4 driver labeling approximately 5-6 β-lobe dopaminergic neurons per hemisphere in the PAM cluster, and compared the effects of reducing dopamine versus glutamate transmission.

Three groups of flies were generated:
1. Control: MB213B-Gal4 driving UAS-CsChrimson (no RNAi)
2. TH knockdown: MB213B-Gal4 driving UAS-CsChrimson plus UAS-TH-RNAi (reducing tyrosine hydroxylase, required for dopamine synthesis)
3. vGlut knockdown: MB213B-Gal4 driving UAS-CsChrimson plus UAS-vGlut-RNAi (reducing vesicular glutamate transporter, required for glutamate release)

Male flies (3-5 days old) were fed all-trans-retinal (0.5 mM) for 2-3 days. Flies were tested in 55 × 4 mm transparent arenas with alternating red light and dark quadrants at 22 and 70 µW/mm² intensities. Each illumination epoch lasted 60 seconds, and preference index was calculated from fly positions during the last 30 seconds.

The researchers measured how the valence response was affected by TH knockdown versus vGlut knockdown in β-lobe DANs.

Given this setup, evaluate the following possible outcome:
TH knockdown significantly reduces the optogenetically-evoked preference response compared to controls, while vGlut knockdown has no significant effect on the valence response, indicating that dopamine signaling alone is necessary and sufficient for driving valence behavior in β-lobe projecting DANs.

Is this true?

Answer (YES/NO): NO